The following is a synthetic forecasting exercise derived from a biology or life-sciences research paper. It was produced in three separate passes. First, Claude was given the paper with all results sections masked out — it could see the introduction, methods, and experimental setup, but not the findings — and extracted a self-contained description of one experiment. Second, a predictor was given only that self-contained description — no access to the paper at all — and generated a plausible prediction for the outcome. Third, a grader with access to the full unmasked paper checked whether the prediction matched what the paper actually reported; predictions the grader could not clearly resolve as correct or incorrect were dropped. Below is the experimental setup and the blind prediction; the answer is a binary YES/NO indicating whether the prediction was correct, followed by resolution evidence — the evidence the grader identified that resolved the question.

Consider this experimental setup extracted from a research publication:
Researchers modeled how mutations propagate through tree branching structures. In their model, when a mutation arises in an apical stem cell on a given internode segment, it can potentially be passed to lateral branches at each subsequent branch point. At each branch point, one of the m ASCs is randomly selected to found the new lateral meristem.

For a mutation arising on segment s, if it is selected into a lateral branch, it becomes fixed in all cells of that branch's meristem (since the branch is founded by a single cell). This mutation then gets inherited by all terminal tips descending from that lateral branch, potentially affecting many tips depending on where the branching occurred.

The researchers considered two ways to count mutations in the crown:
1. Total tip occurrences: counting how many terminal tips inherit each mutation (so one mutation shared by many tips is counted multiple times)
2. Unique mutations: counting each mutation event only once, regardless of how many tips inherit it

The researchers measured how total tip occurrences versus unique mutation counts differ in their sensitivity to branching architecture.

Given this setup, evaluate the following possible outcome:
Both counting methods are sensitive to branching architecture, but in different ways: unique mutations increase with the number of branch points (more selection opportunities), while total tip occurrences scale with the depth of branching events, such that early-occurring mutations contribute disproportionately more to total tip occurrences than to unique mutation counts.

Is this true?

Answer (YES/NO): YES